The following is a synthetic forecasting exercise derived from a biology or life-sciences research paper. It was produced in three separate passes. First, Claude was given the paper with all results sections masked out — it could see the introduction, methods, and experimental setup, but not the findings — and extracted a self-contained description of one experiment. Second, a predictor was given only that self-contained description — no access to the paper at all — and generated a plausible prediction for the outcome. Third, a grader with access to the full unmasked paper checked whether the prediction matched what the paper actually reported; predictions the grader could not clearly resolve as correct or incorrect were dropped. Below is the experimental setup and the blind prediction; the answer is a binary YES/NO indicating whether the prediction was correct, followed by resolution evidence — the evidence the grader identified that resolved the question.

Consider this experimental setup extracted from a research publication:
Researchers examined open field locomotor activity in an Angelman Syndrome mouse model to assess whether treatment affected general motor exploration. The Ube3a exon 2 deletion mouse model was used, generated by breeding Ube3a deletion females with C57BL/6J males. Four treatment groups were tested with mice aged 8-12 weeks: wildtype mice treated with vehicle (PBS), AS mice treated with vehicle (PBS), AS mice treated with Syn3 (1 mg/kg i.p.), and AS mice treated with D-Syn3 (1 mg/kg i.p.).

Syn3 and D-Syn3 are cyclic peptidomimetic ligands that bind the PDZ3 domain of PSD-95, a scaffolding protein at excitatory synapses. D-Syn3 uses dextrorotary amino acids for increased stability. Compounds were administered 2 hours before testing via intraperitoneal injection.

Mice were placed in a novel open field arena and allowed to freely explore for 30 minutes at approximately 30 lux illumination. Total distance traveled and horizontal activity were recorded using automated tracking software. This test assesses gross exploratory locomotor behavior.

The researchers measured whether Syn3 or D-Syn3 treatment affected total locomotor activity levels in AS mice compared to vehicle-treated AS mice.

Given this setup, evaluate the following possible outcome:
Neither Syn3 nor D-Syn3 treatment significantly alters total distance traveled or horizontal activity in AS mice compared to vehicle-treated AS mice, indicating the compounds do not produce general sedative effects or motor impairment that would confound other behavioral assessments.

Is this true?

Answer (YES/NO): NO